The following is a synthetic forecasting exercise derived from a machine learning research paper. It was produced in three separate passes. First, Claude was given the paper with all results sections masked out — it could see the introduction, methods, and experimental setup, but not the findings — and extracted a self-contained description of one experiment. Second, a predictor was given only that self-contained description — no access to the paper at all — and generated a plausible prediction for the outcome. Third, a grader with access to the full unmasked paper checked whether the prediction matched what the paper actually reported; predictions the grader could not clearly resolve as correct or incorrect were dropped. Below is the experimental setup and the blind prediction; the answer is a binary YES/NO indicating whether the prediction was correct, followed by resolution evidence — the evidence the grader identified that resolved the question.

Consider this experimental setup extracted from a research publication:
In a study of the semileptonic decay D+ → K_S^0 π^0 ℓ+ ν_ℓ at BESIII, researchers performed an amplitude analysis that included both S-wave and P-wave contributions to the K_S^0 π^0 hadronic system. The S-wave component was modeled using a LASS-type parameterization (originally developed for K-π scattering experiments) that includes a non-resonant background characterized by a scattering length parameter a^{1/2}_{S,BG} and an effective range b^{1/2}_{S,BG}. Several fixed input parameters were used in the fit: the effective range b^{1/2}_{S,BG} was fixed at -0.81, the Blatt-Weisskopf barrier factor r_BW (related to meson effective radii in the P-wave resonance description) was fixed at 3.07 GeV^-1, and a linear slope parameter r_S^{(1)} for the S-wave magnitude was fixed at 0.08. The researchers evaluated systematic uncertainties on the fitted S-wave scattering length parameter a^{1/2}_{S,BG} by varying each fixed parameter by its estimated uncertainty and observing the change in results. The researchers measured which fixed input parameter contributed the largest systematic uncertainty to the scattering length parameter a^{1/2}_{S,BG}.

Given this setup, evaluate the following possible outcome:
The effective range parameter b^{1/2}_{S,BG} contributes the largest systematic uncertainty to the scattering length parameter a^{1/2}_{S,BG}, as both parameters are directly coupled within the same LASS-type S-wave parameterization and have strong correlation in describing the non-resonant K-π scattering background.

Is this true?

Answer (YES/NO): YES